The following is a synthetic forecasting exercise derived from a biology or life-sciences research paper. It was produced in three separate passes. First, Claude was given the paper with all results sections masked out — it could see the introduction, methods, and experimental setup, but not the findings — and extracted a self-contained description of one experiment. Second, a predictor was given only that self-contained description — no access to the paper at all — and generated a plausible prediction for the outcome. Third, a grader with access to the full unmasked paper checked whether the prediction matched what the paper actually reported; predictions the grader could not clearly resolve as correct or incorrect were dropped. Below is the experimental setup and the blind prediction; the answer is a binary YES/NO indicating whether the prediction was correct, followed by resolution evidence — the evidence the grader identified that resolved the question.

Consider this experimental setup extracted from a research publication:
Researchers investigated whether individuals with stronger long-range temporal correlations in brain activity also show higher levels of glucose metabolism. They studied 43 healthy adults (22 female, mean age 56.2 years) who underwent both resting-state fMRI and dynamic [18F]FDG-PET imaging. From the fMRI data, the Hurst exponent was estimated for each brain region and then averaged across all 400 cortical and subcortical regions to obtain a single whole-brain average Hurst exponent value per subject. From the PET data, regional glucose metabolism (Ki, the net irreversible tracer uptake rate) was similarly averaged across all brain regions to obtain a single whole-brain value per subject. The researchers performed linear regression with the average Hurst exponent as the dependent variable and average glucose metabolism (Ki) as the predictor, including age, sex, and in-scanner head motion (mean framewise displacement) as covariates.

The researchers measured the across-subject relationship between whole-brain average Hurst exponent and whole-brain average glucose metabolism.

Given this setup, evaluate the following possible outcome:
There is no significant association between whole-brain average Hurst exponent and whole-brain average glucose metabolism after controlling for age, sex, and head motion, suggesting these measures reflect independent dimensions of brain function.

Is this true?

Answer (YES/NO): NO